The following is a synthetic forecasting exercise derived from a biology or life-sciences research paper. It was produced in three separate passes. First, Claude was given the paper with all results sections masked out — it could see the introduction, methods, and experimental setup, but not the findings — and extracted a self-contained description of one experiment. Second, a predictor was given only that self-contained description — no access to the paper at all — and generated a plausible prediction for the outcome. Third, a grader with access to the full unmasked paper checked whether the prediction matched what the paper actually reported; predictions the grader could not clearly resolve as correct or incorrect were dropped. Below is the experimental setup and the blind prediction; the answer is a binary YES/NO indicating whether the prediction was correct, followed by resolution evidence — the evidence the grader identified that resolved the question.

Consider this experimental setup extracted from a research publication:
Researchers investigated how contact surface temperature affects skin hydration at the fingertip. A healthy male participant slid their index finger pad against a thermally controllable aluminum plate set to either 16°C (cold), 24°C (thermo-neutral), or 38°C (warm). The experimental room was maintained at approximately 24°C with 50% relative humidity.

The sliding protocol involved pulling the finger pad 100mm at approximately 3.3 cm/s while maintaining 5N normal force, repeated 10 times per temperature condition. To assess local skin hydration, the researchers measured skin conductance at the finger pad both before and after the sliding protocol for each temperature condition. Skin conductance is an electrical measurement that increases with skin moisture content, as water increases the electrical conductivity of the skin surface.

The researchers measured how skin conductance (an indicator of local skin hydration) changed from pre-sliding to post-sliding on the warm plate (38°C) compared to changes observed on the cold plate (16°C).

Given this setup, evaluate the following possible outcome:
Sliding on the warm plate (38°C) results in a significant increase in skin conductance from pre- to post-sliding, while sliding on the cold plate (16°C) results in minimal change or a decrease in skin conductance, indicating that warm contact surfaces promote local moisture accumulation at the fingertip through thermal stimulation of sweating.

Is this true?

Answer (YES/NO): NO